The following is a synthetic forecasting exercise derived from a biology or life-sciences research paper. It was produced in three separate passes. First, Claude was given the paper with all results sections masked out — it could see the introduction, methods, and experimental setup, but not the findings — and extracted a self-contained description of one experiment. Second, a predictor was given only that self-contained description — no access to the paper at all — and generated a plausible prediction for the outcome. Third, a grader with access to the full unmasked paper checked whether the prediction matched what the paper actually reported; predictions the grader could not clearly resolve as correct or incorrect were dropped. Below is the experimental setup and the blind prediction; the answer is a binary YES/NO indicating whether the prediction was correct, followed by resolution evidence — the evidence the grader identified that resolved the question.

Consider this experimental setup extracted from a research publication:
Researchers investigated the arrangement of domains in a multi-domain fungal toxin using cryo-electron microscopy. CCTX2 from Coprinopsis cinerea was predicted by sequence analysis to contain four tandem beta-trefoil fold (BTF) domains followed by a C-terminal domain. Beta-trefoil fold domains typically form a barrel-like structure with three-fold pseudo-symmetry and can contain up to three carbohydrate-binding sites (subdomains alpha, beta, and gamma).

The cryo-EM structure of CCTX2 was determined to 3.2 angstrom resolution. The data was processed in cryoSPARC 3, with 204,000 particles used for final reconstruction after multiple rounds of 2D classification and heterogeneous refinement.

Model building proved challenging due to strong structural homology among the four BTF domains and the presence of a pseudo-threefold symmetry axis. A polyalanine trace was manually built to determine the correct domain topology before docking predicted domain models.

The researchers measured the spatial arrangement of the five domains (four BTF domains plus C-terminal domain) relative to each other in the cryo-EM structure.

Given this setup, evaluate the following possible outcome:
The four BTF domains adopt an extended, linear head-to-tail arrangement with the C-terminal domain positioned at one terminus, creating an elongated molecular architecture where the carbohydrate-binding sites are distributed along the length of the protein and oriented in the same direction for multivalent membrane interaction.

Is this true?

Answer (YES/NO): NO